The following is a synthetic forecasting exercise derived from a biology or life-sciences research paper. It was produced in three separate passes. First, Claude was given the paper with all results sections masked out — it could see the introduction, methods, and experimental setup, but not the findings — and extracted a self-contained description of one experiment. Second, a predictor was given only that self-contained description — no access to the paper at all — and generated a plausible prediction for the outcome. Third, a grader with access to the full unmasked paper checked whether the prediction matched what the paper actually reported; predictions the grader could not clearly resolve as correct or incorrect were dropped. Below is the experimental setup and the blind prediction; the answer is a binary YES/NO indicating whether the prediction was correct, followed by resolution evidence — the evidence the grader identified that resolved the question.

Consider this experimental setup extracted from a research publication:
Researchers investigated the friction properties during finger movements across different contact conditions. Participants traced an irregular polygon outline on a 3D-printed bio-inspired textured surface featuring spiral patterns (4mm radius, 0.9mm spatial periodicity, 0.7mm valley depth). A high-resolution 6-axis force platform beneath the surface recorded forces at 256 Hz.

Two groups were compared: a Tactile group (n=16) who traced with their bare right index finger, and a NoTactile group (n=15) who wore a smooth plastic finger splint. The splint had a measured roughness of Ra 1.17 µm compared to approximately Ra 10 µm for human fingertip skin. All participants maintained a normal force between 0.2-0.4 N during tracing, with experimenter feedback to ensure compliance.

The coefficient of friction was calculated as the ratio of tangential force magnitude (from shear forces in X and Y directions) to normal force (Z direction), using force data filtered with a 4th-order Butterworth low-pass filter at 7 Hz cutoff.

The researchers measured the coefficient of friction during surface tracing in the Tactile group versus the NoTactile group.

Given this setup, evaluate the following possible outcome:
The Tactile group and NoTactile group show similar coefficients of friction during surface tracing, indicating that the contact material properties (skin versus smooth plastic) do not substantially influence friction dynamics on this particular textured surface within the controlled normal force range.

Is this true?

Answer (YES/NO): NO